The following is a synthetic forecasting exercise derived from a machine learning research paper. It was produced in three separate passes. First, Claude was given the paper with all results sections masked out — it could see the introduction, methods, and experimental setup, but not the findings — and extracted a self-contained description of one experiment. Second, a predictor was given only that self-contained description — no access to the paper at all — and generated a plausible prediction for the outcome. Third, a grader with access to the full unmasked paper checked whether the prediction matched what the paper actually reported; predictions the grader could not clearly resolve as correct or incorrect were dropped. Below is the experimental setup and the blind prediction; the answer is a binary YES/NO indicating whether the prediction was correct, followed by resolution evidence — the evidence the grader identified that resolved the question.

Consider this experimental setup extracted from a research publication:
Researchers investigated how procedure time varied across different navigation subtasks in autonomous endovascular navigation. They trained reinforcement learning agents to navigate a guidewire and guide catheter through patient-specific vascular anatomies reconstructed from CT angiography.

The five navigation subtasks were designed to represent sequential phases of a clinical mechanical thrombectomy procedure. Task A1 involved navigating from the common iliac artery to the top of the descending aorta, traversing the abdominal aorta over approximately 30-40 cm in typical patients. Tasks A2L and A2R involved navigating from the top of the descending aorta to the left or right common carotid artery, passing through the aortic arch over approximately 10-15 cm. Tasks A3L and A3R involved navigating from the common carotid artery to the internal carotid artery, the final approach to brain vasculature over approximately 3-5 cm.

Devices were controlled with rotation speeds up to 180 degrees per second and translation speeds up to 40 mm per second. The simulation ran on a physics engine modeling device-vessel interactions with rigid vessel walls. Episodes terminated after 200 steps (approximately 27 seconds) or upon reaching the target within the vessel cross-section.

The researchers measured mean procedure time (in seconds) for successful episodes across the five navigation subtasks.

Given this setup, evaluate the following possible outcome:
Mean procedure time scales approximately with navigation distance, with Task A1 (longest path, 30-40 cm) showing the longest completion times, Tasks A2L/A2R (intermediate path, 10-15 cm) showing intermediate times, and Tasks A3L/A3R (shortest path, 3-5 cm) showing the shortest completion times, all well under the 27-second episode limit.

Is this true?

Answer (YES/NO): NO